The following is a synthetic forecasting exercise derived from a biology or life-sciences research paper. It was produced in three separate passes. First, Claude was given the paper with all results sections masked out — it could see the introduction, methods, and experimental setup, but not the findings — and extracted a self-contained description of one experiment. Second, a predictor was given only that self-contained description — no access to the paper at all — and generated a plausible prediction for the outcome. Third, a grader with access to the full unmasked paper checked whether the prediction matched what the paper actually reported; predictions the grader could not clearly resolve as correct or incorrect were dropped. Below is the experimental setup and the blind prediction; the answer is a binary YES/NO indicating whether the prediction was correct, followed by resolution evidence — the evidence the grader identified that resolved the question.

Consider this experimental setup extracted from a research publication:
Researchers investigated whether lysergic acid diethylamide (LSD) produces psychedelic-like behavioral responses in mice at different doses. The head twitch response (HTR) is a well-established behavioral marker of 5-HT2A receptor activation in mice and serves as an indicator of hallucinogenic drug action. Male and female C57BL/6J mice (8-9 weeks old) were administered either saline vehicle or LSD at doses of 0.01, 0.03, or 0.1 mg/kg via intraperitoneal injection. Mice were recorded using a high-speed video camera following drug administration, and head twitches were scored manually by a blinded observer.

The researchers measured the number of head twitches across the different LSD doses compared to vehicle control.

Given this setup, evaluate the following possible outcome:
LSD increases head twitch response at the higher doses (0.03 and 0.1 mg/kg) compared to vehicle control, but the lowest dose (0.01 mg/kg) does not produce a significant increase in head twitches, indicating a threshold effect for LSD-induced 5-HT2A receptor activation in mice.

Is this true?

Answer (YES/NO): YES